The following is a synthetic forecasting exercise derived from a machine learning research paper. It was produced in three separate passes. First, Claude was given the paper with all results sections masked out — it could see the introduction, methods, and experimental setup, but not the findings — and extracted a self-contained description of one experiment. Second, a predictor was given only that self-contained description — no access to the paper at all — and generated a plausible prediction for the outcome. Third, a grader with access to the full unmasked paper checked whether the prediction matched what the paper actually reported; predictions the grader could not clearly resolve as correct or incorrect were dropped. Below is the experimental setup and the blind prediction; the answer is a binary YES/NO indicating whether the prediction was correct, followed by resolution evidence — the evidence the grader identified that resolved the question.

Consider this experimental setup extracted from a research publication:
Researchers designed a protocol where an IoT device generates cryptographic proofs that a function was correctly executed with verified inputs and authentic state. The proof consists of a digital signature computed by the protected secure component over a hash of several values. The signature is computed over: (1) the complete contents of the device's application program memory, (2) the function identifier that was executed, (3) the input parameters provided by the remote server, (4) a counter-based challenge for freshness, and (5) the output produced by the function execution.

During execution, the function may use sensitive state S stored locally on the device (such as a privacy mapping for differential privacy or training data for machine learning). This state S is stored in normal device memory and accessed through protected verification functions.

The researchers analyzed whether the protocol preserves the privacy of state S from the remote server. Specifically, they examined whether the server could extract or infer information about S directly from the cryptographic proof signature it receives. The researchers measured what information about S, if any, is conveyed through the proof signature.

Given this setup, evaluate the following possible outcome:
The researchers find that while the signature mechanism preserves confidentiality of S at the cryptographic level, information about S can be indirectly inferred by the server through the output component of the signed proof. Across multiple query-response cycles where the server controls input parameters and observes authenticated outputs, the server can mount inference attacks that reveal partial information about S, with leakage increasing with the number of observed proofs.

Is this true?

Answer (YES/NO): NO